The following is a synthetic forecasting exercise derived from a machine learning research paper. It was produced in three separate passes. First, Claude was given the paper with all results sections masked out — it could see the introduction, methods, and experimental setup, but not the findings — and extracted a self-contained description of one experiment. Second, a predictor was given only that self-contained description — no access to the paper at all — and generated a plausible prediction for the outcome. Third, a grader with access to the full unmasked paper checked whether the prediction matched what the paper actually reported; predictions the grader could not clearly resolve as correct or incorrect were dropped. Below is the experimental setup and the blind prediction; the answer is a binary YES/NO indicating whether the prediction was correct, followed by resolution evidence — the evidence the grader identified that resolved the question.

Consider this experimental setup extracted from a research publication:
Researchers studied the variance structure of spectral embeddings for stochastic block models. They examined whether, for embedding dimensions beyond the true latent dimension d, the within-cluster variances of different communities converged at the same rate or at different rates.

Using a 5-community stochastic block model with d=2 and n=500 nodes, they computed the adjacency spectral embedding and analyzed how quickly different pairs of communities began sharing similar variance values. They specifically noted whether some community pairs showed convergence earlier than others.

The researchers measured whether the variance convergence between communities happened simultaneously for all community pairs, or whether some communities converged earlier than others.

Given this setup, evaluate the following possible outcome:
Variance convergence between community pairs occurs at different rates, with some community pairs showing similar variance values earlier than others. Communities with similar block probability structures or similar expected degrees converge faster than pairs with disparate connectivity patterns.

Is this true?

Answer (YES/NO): NO